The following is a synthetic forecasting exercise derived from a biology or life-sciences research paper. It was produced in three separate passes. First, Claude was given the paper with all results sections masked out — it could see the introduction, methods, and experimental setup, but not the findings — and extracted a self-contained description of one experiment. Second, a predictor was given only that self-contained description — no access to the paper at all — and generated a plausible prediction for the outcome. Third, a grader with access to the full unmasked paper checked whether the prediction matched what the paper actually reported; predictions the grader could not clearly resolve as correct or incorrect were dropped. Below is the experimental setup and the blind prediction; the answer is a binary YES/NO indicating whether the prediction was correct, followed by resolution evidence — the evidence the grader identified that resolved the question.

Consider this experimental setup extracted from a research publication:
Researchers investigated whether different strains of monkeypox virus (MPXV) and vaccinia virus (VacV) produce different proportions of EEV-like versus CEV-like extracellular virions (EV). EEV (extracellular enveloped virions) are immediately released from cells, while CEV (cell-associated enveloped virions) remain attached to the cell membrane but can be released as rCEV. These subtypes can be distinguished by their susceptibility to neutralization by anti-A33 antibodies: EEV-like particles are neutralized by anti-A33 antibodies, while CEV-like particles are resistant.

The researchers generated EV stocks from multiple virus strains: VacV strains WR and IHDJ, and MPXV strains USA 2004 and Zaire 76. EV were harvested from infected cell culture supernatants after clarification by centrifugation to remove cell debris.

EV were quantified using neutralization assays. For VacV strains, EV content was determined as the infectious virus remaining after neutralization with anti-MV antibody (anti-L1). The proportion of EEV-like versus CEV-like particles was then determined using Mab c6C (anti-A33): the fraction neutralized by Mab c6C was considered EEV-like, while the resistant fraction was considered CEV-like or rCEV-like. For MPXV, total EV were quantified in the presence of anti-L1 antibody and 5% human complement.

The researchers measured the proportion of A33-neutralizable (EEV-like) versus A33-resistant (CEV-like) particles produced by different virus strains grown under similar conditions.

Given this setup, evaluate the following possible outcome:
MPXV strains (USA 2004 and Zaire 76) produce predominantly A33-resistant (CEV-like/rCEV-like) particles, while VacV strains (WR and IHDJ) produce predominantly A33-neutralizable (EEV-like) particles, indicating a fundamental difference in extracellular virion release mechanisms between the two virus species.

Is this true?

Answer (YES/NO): NO